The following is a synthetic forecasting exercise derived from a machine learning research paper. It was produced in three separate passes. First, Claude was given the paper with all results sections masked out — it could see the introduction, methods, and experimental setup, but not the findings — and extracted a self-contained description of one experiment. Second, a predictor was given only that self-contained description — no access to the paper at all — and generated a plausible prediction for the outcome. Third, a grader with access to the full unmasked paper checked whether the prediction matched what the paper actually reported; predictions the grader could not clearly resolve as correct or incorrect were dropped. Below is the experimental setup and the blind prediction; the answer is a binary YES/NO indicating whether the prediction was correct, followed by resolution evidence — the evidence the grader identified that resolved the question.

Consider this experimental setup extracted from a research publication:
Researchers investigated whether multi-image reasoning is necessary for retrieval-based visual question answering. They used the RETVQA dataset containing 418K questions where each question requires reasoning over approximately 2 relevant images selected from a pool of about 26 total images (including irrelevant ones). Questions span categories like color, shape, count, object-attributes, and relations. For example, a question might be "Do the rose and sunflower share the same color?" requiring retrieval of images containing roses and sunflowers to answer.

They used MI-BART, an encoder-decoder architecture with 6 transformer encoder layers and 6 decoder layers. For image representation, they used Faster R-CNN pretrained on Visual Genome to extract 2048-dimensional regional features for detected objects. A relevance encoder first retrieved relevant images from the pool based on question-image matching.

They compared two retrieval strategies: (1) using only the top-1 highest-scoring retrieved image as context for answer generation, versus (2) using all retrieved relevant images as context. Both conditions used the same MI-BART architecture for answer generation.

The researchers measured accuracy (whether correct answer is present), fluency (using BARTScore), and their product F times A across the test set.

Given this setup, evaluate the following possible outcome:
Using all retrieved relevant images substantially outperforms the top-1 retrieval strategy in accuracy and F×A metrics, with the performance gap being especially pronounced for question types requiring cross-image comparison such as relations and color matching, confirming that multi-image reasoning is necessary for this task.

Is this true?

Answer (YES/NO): NO